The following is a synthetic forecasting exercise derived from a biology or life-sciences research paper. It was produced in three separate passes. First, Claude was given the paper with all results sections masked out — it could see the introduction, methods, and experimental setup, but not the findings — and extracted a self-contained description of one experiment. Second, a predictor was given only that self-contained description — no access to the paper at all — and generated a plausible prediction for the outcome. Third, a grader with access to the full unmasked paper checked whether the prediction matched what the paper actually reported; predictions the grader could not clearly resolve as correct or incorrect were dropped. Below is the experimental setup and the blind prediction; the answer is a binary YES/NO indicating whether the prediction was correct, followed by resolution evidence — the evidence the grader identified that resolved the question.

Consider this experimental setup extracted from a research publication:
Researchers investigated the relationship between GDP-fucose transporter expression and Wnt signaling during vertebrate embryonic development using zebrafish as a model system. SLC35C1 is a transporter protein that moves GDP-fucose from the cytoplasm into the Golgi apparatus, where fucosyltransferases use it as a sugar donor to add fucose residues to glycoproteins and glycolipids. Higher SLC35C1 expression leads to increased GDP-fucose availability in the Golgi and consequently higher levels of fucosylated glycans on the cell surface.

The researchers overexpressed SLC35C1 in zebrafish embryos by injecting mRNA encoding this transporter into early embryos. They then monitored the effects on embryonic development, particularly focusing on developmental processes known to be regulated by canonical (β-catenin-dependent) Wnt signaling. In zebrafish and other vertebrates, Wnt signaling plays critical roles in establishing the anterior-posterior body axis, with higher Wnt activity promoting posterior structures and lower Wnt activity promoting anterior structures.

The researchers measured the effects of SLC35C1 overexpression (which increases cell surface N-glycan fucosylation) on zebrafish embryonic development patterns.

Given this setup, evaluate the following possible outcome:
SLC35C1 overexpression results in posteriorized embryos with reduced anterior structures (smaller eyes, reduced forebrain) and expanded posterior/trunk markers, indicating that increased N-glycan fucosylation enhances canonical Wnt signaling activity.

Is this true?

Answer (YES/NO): NO